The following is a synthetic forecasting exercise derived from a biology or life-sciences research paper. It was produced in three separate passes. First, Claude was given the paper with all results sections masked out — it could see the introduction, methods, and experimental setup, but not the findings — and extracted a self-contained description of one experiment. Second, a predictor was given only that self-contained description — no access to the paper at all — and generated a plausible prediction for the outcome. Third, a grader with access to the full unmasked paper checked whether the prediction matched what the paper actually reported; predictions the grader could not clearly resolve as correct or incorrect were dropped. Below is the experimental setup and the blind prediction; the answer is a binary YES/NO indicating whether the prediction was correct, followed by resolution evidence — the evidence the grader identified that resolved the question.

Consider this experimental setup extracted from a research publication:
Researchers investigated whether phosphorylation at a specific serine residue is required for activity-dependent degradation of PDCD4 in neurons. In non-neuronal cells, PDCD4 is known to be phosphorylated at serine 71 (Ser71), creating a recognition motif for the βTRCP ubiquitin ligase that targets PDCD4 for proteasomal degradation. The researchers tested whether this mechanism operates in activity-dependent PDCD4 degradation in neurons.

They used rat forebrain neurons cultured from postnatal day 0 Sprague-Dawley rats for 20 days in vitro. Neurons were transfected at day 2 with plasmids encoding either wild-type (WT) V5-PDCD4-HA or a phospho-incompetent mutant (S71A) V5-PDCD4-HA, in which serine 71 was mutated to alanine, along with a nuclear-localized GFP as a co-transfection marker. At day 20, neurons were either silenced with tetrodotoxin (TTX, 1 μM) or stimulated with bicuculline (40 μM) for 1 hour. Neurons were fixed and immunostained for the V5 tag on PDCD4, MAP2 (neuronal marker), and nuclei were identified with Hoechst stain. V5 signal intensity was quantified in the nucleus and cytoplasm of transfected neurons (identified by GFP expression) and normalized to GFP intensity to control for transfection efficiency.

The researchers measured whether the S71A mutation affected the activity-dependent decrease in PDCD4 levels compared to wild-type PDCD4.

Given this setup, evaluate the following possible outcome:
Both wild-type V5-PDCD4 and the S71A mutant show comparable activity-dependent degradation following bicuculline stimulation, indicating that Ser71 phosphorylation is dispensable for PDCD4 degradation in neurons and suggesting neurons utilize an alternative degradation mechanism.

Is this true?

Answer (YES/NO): NO